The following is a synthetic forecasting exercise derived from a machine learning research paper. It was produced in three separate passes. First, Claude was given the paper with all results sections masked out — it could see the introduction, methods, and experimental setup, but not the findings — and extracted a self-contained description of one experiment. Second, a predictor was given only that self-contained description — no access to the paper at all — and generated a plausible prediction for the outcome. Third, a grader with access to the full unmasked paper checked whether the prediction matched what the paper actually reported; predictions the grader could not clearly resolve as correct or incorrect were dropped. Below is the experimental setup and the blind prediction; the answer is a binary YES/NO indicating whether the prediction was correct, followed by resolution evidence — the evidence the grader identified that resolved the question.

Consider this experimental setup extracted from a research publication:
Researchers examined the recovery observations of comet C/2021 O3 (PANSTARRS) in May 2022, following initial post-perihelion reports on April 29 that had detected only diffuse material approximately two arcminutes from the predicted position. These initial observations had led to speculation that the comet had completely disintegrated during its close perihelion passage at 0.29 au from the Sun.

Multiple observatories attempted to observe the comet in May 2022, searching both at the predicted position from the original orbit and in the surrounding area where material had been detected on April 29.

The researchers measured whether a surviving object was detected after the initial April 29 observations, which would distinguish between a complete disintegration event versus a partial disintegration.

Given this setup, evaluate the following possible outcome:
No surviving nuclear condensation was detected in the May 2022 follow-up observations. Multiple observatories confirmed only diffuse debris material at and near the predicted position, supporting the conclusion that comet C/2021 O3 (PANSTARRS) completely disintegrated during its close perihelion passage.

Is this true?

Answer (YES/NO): NO